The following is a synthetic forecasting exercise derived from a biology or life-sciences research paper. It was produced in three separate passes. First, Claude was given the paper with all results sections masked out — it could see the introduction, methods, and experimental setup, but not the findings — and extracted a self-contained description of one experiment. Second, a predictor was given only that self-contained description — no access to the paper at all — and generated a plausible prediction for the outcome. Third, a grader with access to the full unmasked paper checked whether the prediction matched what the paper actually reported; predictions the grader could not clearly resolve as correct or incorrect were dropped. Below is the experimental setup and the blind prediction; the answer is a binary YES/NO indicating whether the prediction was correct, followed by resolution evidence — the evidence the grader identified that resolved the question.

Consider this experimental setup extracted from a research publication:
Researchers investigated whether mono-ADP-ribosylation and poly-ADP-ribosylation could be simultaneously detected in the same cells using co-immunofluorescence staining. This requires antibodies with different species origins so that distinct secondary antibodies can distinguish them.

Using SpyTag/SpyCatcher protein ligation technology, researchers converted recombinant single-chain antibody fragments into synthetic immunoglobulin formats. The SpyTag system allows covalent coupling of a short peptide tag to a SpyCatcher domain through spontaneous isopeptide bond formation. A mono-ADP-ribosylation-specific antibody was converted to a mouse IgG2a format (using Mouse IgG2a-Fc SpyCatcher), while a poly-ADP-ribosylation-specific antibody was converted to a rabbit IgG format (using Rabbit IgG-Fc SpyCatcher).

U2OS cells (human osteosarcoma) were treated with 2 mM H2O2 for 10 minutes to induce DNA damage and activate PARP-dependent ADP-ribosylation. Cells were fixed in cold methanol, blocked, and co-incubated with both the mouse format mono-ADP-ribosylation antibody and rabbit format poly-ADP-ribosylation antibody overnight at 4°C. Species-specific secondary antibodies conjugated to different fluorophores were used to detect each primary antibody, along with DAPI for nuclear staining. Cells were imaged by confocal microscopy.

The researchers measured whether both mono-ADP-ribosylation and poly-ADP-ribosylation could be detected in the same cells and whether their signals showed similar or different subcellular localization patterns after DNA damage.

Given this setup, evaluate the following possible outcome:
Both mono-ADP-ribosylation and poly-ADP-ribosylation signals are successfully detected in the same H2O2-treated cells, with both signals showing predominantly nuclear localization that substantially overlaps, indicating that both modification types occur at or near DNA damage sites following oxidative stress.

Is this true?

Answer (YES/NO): NO